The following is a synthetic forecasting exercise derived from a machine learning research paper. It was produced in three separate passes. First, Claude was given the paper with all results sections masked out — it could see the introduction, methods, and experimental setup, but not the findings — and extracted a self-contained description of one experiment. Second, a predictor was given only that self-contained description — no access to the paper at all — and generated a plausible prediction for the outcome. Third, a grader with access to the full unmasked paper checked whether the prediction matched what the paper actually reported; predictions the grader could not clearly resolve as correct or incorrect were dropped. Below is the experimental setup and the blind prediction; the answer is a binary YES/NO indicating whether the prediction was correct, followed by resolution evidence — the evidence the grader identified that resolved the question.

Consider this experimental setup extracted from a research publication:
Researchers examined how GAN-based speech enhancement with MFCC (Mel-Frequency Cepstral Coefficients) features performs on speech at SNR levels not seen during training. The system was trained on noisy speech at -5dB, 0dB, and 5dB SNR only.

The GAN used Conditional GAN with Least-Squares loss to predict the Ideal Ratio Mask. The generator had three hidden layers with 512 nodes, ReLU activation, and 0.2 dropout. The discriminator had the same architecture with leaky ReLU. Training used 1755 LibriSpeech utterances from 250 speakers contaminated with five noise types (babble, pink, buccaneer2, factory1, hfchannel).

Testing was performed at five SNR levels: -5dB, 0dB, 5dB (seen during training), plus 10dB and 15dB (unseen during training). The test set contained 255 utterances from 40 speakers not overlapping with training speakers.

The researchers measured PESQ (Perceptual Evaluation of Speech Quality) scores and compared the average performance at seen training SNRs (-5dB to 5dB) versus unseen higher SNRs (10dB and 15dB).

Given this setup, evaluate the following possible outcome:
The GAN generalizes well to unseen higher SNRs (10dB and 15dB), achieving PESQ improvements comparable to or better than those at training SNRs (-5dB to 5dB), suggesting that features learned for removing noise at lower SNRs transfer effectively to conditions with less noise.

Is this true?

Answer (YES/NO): YES